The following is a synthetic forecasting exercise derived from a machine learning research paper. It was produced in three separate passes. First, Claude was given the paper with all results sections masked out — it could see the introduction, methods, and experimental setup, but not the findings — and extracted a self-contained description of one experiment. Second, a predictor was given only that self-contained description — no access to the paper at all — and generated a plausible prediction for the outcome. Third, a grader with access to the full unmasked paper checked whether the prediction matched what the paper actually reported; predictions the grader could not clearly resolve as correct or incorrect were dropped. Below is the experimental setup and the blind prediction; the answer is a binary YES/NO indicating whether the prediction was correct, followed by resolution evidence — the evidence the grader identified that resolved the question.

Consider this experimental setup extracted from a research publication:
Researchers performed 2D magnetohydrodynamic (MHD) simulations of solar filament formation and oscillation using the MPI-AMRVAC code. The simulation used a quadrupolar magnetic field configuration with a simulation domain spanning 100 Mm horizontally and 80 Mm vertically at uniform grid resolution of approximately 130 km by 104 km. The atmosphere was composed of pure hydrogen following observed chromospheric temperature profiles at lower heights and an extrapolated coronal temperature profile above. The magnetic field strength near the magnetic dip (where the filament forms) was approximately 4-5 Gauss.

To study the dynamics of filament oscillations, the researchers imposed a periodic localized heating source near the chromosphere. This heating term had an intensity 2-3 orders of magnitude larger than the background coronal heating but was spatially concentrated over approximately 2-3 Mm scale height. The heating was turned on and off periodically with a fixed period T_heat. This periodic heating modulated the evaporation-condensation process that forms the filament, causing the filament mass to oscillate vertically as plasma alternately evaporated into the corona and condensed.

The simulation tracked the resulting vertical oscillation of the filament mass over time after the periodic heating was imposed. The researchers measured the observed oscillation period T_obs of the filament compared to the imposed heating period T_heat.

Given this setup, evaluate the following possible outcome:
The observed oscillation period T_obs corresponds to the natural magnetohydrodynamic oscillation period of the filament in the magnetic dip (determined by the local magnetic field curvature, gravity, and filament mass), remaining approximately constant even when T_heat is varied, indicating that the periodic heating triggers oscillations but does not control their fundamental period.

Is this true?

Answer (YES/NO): NO